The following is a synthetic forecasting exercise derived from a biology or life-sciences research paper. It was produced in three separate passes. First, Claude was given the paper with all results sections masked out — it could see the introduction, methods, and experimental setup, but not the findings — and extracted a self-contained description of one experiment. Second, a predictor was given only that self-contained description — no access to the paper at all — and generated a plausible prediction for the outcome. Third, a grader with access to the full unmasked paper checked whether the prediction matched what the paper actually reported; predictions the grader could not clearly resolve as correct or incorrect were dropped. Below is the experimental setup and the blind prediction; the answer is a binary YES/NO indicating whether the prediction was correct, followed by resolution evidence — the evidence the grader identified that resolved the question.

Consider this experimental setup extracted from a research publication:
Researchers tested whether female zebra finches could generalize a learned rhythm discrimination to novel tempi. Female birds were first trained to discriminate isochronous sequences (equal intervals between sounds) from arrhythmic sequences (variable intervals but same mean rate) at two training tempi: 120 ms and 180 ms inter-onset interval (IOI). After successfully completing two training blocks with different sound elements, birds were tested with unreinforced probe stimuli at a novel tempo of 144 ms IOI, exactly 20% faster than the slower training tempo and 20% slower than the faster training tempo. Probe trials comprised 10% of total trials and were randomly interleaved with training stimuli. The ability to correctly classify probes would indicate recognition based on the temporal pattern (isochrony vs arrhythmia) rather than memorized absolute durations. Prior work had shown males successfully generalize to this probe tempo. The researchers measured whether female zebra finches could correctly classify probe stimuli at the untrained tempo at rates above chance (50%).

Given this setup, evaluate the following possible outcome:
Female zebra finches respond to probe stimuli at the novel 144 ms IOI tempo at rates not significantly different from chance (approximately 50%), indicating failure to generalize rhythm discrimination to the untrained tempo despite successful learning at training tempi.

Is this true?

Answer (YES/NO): NO